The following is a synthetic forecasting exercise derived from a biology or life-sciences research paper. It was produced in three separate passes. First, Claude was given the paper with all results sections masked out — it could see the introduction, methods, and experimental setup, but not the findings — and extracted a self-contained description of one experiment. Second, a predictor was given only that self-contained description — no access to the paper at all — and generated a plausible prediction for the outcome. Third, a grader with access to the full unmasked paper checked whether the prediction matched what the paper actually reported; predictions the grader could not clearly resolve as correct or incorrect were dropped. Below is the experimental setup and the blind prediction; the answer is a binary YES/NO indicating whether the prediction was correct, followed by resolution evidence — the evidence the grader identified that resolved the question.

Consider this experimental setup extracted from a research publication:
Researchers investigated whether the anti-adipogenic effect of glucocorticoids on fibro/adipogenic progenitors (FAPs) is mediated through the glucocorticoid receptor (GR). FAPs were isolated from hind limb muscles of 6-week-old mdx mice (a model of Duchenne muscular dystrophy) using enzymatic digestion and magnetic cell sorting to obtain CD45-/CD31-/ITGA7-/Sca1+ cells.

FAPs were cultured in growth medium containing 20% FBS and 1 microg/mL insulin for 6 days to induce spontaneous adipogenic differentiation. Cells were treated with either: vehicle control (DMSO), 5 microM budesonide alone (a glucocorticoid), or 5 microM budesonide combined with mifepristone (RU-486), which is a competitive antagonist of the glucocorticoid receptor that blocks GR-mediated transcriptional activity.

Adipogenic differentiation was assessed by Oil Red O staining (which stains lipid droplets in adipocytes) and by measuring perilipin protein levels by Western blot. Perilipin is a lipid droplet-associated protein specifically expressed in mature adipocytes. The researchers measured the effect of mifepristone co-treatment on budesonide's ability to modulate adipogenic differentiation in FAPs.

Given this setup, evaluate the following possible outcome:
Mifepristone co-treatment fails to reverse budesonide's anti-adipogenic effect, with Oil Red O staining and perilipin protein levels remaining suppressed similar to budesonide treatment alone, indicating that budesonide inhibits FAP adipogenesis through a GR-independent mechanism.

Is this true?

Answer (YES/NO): NO